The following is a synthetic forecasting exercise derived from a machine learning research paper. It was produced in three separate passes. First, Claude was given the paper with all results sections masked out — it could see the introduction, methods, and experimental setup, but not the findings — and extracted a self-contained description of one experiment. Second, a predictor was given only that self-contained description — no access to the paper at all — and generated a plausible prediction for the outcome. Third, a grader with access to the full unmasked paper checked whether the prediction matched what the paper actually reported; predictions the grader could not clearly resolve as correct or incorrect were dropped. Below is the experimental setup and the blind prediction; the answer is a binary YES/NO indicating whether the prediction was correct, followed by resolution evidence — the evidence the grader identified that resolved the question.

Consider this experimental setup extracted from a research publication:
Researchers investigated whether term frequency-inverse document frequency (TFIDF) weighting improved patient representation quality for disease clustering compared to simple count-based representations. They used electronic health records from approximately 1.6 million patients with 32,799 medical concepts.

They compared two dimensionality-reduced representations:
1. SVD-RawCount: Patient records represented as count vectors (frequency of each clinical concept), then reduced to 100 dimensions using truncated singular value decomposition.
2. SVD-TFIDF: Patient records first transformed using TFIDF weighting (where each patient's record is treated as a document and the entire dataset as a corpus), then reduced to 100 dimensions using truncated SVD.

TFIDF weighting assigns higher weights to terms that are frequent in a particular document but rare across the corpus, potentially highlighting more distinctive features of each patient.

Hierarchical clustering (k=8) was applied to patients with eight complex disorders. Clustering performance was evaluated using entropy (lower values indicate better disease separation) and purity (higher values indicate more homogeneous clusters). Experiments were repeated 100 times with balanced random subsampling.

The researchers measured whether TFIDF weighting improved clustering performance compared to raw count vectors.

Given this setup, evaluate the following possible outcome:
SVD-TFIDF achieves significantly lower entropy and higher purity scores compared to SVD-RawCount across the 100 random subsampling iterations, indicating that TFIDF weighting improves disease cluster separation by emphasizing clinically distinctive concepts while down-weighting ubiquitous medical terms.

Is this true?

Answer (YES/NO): NO